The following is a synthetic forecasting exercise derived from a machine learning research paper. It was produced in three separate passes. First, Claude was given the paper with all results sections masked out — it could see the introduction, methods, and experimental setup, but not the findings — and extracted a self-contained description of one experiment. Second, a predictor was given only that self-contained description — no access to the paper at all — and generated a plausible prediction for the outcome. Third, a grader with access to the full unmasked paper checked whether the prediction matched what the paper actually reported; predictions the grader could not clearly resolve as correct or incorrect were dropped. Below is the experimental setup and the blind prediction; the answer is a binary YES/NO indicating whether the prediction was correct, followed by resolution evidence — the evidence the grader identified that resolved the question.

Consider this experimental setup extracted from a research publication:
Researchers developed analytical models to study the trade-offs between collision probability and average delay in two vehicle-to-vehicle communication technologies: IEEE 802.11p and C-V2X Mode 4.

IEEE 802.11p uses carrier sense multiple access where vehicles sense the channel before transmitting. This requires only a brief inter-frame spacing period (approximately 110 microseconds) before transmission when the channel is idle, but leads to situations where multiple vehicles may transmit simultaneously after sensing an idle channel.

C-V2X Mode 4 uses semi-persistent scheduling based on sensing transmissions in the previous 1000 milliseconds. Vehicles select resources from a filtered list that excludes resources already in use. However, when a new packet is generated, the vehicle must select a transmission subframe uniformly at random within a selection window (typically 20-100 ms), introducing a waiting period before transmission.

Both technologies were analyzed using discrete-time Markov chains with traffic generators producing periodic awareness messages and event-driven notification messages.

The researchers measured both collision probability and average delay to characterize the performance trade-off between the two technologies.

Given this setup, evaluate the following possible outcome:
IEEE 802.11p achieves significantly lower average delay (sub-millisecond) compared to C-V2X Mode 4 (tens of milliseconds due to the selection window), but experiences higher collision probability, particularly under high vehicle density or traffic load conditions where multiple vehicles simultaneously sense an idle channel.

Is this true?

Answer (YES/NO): NO